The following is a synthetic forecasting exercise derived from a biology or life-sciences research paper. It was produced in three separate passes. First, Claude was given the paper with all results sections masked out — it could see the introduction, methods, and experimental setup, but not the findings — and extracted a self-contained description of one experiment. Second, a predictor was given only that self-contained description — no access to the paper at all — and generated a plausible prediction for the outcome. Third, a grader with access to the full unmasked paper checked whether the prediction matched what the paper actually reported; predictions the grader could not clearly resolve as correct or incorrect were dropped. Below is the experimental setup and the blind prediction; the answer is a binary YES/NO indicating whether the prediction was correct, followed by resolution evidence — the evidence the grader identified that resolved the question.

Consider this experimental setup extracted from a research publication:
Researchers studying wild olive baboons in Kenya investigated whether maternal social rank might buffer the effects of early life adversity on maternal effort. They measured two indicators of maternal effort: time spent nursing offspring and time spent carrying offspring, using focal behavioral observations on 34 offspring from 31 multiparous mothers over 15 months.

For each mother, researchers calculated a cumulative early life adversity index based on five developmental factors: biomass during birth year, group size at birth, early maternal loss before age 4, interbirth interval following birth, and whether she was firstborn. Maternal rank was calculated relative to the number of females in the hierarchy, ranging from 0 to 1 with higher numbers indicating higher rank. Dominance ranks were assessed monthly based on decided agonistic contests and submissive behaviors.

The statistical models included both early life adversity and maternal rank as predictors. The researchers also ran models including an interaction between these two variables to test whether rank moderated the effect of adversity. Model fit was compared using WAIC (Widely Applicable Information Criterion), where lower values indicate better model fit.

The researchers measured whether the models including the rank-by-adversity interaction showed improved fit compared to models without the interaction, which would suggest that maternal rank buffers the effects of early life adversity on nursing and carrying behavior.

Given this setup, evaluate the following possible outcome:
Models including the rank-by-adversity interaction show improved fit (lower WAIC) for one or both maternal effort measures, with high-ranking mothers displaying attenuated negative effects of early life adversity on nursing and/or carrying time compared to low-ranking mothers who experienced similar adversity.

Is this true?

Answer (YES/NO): NO